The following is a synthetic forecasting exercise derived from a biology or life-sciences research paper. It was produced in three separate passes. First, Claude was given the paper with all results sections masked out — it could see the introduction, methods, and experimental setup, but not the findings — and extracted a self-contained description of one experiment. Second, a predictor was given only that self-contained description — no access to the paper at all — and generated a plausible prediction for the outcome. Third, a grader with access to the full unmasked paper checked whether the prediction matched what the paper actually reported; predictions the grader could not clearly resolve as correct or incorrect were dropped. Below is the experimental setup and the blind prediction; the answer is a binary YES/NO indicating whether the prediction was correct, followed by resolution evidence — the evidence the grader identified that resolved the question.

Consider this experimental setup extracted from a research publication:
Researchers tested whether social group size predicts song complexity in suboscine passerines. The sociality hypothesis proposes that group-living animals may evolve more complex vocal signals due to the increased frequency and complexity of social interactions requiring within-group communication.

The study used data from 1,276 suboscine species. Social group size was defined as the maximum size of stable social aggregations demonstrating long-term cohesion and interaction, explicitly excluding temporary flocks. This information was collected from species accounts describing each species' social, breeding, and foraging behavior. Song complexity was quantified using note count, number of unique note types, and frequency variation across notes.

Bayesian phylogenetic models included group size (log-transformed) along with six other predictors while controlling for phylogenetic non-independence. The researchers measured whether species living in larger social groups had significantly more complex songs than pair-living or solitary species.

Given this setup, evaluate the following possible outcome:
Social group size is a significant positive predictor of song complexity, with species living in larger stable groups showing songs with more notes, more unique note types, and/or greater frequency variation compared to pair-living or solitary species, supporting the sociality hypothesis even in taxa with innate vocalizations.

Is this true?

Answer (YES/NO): NO